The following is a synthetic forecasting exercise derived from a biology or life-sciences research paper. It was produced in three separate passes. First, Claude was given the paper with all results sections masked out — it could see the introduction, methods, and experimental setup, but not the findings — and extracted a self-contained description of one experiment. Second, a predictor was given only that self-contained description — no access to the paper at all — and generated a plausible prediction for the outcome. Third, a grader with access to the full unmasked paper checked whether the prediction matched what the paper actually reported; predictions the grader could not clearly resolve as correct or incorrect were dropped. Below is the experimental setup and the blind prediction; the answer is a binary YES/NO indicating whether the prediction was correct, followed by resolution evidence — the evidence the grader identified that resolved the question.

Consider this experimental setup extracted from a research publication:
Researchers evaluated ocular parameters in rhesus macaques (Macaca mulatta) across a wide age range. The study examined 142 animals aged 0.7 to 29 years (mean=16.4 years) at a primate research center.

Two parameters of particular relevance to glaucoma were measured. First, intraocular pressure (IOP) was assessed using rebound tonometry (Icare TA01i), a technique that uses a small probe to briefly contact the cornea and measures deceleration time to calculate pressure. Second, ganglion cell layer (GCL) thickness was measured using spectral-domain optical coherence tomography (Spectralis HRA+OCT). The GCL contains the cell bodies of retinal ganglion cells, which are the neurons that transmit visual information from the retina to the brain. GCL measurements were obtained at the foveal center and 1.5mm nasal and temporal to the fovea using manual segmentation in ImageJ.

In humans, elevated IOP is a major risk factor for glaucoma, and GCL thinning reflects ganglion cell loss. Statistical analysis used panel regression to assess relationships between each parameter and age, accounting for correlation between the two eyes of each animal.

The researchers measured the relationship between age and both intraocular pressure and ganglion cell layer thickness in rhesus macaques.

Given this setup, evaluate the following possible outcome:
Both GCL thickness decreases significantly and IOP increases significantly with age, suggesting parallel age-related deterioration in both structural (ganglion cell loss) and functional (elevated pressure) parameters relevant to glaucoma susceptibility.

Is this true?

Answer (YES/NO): YES